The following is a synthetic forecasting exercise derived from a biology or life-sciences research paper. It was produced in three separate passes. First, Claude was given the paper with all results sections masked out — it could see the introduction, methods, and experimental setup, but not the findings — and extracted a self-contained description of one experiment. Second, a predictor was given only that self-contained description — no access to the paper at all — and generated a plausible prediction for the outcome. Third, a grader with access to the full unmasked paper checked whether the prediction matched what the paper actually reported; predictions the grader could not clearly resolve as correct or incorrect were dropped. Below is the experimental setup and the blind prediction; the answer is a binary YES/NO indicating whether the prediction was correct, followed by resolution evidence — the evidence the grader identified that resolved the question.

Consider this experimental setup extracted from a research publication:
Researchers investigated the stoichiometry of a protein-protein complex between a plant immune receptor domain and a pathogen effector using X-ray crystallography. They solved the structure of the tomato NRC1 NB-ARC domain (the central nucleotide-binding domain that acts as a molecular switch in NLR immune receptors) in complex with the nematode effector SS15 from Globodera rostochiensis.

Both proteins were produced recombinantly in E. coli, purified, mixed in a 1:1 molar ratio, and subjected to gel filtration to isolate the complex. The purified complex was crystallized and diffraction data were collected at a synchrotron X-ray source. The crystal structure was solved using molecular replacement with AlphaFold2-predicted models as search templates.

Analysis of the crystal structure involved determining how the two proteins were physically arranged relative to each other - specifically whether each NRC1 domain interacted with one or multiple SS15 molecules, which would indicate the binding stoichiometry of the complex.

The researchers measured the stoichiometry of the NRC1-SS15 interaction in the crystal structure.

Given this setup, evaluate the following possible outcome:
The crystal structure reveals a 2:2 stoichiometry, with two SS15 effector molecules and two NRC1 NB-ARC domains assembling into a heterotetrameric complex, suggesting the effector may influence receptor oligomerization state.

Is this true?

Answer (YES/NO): NO